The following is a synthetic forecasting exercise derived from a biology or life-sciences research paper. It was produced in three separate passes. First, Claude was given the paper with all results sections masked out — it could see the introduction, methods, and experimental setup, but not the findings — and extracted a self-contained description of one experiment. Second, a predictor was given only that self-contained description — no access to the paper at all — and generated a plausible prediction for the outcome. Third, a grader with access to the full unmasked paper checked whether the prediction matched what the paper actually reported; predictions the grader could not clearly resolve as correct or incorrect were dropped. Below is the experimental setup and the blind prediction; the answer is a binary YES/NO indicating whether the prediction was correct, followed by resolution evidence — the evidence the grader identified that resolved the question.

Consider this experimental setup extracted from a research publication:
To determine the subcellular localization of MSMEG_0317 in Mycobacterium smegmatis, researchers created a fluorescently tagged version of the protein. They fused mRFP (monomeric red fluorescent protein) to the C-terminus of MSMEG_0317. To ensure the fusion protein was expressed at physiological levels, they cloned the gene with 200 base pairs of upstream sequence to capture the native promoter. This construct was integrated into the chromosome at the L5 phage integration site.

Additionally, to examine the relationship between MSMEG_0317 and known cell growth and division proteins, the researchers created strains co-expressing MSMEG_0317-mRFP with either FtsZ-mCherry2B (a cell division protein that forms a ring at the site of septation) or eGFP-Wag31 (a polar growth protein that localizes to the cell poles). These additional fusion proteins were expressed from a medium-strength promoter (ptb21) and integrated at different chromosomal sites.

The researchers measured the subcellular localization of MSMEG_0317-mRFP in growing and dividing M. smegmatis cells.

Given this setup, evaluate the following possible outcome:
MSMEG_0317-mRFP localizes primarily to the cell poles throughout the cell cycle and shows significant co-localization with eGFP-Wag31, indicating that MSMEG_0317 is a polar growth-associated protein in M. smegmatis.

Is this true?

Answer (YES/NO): NO